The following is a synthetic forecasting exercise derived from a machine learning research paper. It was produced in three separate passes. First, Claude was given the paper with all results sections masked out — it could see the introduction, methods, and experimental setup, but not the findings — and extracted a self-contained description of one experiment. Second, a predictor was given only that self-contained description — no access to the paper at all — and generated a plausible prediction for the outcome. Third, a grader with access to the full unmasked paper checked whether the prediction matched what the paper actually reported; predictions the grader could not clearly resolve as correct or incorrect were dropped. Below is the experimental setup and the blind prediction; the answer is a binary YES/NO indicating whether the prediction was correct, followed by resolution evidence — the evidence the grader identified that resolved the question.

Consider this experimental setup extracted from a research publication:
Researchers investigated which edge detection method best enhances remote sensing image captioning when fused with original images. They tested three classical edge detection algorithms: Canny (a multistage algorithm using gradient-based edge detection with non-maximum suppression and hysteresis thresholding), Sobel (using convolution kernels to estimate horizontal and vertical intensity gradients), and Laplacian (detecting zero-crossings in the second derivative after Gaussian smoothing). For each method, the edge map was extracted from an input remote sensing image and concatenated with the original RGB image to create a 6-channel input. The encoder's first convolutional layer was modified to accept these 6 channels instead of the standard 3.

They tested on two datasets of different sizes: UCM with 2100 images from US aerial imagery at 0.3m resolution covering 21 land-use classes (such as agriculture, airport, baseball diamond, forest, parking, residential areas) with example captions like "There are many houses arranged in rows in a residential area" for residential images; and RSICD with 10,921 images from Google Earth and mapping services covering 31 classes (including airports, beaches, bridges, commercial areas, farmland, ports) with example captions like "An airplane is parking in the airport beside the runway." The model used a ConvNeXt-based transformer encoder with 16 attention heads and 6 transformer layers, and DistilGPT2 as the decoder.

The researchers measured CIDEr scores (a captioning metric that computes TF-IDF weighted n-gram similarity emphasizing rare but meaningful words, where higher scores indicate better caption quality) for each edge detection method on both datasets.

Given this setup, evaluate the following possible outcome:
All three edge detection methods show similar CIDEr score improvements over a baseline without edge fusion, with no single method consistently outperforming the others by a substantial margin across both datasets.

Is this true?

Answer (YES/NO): YES